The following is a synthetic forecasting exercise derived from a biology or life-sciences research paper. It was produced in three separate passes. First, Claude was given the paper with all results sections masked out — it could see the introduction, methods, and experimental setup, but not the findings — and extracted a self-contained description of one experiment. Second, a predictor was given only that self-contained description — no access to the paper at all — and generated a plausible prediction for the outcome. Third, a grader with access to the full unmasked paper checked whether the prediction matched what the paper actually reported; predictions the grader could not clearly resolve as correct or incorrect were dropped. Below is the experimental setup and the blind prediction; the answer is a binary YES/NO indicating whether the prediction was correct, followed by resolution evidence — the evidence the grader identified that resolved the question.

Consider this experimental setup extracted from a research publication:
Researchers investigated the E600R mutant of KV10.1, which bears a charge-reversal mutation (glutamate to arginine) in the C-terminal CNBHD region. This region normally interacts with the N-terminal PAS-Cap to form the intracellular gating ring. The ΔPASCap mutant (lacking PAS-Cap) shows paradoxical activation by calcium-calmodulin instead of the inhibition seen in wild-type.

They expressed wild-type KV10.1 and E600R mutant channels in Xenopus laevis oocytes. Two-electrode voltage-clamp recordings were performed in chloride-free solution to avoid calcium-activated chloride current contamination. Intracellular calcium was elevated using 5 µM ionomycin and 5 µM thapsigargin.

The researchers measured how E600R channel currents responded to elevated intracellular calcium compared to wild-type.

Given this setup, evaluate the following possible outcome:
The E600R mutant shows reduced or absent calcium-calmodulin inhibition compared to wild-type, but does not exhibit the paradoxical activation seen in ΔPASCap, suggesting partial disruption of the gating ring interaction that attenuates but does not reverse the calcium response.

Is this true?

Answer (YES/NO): NO